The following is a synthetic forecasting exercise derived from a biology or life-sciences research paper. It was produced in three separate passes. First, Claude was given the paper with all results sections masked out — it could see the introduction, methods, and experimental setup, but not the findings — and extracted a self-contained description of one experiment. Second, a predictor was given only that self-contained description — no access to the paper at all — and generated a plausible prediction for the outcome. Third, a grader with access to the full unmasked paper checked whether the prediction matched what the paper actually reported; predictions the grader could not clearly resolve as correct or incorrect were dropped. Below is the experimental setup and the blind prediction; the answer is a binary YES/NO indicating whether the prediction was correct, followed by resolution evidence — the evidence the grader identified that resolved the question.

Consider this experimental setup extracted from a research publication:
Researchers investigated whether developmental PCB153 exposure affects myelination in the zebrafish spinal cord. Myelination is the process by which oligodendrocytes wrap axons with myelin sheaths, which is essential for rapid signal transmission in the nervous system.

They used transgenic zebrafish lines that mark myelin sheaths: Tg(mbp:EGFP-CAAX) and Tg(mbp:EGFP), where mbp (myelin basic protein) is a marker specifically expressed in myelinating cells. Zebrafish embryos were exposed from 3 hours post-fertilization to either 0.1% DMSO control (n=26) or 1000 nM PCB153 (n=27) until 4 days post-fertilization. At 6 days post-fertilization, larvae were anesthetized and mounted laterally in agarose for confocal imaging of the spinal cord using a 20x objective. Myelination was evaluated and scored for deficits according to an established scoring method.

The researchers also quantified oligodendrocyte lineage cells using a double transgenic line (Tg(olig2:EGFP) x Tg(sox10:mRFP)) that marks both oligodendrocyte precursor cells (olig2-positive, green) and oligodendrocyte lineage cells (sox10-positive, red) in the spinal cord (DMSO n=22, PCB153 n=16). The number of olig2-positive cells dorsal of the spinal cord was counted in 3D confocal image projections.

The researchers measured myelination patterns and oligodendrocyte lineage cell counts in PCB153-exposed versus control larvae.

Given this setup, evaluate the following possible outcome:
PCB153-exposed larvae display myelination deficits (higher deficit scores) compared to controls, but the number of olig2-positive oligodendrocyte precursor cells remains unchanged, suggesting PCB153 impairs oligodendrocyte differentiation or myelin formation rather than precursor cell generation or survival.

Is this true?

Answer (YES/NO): NO